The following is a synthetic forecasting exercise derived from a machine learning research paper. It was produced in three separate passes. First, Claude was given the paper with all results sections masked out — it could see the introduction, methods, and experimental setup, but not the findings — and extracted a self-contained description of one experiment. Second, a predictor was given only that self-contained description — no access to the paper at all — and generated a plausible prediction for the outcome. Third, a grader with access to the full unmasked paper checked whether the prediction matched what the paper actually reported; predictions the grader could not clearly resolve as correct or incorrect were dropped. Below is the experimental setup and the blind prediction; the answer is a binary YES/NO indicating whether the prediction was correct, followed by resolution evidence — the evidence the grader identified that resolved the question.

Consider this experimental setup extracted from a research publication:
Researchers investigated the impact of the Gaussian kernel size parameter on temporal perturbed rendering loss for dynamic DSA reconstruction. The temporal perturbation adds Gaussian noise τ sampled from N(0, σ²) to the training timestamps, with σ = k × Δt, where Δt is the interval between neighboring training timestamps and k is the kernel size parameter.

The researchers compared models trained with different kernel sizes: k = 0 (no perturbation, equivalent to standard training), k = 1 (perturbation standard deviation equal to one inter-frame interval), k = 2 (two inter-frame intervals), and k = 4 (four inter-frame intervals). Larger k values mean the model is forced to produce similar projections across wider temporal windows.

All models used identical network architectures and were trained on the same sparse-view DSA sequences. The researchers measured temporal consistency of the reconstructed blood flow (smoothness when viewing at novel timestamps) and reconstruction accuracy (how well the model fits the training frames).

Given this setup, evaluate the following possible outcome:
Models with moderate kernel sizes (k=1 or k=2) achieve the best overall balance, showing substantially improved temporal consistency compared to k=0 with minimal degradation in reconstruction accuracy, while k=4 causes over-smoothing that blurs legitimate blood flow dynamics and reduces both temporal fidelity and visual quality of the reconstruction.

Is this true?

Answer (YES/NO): NO